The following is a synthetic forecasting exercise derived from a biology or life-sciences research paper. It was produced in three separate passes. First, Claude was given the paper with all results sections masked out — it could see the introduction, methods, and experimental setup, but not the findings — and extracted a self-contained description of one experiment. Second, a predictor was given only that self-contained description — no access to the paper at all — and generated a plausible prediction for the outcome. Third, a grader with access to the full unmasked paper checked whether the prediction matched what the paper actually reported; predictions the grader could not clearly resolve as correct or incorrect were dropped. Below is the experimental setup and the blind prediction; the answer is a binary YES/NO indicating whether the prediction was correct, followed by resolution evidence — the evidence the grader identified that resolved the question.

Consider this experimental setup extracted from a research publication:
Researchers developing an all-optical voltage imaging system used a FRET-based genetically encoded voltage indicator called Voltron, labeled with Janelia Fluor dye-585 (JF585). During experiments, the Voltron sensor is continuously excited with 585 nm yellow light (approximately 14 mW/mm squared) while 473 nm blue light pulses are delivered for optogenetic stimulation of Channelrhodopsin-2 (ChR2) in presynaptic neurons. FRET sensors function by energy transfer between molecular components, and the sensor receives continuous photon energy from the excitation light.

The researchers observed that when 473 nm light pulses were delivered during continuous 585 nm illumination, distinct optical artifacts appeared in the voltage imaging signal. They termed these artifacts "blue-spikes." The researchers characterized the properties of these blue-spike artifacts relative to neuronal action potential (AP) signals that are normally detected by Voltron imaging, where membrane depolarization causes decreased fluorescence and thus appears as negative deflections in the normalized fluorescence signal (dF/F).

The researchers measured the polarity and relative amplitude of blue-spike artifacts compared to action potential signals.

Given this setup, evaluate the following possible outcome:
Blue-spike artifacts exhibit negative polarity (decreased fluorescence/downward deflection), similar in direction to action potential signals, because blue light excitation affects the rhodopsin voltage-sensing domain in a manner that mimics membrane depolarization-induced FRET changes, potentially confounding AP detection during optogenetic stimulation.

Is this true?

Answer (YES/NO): NO